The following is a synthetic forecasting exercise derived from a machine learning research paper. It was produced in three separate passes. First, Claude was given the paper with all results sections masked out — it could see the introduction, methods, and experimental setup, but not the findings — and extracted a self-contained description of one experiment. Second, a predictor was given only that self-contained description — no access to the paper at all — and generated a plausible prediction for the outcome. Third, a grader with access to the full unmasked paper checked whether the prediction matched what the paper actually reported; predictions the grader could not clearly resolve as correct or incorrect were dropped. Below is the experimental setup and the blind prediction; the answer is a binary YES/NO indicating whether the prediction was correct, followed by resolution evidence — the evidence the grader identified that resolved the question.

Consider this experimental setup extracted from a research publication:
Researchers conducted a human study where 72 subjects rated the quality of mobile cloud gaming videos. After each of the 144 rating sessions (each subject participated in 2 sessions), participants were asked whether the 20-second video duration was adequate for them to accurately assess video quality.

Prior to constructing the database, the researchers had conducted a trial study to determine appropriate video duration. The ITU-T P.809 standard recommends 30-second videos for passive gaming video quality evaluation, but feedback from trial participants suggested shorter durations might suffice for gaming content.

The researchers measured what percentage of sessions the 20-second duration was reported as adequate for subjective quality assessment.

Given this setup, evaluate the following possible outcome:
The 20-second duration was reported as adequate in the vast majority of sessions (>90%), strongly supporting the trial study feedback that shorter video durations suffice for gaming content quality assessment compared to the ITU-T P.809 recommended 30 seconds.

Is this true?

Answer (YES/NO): YES